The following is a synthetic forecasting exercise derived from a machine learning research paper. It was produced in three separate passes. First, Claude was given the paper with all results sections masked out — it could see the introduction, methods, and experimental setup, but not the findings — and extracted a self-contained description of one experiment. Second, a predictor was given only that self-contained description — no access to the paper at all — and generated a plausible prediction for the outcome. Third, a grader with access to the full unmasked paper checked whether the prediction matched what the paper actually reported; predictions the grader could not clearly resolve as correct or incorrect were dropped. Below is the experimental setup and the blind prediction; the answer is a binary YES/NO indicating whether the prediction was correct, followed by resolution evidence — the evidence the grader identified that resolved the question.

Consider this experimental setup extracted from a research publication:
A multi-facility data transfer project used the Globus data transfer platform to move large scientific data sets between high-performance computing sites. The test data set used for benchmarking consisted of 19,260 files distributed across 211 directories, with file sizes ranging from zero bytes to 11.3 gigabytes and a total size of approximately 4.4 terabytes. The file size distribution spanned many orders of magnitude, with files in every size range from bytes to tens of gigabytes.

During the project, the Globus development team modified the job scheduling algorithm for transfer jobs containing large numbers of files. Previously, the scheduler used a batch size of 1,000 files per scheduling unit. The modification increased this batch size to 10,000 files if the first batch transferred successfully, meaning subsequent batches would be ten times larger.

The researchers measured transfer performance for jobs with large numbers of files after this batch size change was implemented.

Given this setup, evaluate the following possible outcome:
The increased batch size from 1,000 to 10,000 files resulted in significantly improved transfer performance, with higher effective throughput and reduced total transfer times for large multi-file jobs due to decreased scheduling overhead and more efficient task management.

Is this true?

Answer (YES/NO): YES